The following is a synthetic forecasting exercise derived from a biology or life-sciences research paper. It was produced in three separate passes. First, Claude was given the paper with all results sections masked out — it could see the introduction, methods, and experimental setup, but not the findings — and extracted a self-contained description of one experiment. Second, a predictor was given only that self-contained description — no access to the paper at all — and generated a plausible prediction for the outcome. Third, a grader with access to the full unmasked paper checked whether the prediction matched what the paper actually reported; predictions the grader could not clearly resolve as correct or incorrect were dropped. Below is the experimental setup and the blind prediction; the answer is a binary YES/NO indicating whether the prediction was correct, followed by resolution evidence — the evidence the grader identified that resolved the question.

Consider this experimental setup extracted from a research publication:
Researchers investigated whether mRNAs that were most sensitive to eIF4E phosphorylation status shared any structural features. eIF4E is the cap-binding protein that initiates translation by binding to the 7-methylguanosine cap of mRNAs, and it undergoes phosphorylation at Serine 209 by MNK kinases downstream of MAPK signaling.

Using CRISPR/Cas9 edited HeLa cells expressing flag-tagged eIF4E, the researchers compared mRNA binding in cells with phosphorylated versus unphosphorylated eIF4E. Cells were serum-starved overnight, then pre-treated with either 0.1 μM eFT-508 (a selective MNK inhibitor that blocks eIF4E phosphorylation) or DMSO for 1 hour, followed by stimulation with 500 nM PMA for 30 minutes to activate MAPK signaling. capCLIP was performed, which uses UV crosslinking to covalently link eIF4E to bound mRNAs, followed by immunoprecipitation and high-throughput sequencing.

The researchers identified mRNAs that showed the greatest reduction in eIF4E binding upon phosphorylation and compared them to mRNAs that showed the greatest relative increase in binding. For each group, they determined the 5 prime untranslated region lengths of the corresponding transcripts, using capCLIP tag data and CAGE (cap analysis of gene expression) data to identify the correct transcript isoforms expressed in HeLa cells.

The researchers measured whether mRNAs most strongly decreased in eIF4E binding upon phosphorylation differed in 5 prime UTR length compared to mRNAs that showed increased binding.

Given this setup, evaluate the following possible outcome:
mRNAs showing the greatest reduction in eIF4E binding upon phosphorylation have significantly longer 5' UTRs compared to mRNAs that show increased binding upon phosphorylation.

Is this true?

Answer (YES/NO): NO